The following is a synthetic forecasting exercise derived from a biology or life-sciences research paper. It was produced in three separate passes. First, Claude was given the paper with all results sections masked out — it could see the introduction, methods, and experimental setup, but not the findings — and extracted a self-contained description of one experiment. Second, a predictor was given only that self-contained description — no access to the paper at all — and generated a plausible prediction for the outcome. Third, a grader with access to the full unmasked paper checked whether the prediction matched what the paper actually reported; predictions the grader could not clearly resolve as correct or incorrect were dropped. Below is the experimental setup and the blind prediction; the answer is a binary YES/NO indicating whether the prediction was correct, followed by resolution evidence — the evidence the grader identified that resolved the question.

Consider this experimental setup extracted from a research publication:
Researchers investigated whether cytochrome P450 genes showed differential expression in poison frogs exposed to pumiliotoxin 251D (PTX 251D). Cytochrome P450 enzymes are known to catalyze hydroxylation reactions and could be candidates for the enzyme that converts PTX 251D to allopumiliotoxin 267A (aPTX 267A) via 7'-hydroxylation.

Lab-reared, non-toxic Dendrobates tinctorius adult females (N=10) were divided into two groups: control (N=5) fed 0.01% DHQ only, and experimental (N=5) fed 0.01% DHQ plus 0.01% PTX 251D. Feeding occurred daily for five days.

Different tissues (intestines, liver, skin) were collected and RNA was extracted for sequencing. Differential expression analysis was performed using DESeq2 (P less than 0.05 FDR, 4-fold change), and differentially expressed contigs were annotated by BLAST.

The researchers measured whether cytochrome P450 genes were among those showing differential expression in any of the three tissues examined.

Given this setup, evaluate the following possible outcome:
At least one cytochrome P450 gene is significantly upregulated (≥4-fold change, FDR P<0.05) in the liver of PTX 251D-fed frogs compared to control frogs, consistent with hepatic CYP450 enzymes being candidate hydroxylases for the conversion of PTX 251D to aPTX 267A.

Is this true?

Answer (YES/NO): NO